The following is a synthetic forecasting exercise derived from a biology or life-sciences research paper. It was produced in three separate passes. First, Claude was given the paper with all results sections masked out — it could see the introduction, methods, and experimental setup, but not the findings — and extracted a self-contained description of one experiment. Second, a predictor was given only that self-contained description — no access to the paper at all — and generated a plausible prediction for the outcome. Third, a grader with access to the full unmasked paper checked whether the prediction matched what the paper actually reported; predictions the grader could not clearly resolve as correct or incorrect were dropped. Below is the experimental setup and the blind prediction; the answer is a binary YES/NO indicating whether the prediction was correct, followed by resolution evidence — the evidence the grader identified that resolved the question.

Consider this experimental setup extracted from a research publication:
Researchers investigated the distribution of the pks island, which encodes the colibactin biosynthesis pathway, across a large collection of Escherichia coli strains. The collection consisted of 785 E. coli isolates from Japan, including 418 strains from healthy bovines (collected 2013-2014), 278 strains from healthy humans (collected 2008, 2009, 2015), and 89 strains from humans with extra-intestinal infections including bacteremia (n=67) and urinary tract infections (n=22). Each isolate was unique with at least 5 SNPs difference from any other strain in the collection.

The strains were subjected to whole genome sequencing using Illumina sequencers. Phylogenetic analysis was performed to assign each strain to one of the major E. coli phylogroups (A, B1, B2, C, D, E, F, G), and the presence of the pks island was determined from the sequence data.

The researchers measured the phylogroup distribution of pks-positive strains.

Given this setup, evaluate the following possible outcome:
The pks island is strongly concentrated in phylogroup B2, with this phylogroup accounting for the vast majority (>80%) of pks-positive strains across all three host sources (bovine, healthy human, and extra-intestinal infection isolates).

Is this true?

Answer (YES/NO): YES